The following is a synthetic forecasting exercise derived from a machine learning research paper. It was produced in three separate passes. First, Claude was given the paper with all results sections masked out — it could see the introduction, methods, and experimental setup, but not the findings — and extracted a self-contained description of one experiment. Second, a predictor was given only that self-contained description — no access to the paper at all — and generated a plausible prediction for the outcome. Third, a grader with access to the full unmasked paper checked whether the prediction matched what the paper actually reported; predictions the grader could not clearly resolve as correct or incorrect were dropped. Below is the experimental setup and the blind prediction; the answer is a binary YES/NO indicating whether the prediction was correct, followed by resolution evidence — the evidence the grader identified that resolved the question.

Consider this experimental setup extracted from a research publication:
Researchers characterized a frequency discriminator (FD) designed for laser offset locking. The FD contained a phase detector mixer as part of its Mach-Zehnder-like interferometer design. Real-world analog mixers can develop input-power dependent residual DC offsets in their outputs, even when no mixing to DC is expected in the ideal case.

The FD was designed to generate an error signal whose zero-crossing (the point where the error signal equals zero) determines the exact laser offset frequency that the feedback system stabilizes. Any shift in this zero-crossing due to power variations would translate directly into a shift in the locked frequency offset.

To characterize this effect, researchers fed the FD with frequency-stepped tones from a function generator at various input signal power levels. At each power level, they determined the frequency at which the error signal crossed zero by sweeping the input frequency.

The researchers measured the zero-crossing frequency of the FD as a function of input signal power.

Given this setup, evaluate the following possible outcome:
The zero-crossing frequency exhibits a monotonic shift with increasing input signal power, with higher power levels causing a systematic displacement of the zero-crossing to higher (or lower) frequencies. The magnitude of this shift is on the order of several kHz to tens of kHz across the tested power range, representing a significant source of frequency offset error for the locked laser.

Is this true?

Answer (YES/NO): NO